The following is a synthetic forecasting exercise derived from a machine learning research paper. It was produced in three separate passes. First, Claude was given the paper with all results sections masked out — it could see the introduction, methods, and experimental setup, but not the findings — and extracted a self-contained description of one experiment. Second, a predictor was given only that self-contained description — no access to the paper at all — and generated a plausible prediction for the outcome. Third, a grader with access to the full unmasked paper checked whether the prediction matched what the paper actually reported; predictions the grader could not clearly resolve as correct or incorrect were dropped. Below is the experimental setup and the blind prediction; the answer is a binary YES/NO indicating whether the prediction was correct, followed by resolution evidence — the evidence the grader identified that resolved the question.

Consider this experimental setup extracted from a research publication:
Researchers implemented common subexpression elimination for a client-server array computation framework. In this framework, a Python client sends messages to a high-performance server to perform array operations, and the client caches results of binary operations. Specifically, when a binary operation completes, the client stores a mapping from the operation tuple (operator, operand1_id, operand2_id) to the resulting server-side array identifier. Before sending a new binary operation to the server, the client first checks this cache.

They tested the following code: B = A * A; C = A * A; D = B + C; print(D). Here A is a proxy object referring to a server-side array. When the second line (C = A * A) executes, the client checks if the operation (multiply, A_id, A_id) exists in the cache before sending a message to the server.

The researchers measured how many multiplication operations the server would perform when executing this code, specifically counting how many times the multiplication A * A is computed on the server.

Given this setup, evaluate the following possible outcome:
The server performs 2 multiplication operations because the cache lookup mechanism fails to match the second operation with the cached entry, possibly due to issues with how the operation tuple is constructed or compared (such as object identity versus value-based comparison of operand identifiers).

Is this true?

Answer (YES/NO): NO